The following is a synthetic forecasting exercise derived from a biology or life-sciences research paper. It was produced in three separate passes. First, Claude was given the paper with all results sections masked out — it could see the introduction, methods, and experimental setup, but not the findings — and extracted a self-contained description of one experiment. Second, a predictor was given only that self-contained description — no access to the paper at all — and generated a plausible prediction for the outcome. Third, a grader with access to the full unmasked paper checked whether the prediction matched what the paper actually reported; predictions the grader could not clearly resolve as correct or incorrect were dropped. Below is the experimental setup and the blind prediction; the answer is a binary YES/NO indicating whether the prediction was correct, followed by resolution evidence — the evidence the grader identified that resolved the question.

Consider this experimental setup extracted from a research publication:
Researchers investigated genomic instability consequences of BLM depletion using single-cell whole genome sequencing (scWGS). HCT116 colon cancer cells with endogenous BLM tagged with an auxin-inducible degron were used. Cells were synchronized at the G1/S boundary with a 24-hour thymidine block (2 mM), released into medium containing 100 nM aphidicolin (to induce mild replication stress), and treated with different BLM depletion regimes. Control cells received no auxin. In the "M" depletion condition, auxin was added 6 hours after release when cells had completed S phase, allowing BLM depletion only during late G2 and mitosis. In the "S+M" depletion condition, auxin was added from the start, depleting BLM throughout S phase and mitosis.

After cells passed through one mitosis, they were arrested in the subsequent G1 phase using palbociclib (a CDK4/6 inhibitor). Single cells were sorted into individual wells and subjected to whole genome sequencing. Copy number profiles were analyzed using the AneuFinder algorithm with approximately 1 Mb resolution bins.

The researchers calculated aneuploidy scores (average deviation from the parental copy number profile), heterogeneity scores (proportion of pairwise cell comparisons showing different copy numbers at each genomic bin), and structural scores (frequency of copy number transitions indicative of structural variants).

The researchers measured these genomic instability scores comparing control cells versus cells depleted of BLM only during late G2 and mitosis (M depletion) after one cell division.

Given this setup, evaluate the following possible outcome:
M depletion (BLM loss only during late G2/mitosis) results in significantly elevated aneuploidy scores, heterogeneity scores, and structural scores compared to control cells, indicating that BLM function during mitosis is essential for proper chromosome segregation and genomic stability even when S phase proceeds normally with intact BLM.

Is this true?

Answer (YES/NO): NO